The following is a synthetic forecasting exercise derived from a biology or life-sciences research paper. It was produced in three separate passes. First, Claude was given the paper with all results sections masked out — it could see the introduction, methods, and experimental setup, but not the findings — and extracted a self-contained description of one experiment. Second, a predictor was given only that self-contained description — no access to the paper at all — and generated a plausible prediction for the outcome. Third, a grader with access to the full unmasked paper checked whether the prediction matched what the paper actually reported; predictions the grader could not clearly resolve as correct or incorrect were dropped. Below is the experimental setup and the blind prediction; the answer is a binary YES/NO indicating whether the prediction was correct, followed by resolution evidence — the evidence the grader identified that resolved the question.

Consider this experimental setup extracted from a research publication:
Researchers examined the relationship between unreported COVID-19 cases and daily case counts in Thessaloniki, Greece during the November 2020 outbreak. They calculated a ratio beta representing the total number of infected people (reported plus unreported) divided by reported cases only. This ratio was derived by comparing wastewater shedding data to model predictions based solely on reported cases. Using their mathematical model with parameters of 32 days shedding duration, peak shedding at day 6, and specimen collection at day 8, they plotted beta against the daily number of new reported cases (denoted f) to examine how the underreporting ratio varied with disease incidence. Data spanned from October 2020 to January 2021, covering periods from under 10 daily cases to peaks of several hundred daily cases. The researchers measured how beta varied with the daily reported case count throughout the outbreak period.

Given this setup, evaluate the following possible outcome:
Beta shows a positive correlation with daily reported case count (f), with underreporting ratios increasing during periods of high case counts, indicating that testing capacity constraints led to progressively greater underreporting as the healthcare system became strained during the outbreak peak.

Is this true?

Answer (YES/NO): YES